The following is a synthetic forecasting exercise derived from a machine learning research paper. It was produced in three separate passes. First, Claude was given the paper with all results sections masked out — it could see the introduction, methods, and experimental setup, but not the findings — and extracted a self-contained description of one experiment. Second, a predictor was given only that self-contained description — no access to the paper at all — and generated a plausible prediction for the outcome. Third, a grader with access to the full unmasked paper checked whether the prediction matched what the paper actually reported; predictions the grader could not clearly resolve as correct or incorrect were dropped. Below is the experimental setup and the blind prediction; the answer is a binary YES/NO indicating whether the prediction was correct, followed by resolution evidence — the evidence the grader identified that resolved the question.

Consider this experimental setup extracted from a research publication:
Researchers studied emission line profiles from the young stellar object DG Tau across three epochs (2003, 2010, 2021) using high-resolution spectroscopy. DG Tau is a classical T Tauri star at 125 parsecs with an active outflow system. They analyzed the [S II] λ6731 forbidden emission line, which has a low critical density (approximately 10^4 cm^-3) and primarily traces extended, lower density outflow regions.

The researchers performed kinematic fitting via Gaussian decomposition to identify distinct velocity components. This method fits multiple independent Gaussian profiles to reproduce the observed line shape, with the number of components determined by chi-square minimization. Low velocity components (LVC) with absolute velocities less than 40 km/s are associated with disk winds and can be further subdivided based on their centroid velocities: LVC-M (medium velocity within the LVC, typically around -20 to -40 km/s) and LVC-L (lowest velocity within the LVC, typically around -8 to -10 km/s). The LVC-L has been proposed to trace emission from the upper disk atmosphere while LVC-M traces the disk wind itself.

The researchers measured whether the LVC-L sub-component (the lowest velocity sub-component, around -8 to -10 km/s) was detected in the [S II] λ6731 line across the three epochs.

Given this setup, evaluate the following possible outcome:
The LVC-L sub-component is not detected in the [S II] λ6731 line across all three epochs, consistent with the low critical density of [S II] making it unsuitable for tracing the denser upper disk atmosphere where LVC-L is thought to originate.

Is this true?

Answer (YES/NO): YES